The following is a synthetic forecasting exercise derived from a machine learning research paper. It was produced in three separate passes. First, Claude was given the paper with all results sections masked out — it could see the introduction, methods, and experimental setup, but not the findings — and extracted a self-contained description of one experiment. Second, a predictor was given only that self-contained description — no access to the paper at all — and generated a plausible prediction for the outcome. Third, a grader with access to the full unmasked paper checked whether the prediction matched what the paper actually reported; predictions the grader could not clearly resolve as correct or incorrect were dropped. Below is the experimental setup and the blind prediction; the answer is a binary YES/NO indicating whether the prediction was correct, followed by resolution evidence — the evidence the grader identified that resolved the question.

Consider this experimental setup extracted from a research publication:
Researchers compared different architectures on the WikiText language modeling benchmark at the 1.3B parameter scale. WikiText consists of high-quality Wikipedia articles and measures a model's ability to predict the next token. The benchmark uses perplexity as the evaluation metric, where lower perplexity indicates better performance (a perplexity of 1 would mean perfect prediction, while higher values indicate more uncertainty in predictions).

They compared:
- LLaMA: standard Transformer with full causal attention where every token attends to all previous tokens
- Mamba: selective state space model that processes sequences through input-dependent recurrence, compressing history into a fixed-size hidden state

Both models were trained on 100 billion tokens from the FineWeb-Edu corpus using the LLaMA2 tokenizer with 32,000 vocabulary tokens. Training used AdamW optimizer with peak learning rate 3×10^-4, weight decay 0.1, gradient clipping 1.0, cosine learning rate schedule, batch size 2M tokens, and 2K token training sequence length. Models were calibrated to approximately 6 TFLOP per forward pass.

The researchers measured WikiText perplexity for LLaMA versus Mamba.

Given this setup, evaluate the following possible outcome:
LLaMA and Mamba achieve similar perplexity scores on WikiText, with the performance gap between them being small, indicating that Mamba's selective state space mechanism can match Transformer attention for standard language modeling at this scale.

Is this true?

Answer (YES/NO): YES